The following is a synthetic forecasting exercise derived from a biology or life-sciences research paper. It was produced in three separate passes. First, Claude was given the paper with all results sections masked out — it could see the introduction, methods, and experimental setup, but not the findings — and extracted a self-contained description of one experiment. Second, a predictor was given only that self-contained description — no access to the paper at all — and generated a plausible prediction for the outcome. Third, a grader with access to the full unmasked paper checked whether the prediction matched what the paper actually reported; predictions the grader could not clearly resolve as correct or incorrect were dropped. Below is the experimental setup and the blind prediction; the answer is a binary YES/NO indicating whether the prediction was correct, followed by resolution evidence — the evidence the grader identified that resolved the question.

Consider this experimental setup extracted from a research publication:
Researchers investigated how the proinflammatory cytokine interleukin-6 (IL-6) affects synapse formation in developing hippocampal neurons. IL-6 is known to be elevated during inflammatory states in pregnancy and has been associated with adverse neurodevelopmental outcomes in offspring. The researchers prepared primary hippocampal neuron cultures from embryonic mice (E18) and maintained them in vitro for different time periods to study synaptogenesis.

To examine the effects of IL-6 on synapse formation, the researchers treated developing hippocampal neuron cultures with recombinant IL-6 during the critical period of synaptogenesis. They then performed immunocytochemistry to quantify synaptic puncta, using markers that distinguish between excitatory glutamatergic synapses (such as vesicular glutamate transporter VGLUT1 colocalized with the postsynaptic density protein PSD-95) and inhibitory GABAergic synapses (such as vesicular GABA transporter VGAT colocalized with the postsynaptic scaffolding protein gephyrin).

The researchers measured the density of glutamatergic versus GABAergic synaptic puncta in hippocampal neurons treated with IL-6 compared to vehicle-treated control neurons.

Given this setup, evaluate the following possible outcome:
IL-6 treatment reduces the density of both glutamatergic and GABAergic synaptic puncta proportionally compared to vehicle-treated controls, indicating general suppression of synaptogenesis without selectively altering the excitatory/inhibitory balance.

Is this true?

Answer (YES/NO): NO